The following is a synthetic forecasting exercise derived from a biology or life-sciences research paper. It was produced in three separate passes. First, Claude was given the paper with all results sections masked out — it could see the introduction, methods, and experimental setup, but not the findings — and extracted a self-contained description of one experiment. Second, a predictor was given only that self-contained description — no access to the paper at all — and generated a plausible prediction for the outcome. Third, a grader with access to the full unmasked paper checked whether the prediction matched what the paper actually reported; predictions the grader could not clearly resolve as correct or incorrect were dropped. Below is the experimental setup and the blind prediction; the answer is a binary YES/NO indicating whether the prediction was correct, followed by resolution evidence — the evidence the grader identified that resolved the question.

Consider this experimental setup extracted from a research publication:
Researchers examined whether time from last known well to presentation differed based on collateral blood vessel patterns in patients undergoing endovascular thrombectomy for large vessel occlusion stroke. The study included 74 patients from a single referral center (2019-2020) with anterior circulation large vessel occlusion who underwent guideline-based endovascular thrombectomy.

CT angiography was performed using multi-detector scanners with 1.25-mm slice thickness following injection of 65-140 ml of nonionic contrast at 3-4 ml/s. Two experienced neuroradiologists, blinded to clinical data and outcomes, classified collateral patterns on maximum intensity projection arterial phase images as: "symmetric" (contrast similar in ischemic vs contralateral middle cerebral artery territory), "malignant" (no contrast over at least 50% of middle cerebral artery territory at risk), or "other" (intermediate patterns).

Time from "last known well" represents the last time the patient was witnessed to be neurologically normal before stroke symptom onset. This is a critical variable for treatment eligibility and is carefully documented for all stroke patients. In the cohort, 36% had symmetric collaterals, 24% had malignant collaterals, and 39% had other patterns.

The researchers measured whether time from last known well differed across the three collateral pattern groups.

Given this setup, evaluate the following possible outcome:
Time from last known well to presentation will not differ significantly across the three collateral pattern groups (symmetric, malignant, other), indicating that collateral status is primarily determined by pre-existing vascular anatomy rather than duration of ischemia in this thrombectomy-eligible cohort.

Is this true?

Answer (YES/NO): YES